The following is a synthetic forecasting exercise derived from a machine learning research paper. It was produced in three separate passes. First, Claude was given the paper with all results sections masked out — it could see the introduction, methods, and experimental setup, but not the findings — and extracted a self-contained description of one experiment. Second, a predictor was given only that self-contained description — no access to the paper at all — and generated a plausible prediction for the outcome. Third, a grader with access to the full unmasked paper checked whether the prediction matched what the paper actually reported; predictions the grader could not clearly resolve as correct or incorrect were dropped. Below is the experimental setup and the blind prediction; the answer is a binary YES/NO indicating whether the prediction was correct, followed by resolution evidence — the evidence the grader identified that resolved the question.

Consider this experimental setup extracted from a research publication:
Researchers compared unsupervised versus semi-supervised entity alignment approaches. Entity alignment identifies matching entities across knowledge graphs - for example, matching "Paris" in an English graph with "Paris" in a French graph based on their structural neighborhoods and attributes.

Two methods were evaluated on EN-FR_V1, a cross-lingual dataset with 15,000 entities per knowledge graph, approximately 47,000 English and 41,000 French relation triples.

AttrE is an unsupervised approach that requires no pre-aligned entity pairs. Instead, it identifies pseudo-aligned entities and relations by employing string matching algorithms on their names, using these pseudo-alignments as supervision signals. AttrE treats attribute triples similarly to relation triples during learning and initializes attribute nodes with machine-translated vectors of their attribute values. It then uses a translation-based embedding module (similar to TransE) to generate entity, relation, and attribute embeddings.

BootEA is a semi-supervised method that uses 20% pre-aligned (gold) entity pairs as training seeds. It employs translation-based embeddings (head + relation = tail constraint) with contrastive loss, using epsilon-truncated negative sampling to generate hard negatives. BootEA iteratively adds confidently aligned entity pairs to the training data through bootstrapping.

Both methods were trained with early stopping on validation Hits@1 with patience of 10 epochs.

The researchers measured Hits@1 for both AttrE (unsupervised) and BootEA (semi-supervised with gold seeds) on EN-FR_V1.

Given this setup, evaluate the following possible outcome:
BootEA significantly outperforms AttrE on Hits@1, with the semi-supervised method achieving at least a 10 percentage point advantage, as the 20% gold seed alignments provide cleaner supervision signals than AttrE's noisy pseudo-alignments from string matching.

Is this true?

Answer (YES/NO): NO